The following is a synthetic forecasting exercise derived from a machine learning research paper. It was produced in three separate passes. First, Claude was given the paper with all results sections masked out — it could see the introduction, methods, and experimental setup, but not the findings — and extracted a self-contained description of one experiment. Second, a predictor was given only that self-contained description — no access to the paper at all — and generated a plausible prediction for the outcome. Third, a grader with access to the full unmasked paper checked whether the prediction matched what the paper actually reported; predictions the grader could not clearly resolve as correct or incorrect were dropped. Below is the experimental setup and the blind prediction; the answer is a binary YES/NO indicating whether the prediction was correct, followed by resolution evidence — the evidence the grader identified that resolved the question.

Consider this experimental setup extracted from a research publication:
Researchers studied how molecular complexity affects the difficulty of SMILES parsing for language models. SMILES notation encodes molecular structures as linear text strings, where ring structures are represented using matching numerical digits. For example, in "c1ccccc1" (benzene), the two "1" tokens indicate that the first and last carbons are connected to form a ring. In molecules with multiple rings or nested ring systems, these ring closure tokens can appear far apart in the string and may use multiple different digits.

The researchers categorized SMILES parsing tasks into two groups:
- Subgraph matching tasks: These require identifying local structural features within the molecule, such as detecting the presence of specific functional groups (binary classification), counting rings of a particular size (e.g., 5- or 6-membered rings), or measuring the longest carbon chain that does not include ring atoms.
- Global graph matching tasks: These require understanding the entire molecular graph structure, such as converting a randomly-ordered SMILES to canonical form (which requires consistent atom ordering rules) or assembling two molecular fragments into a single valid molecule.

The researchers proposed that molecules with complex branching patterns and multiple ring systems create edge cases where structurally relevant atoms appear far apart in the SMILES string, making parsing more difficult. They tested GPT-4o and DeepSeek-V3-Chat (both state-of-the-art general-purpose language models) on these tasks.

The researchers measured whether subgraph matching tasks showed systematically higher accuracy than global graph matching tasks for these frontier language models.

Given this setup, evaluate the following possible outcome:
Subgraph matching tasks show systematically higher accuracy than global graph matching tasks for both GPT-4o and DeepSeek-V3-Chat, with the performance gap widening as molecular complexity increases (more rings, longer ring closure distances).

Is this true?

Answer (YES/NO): NO